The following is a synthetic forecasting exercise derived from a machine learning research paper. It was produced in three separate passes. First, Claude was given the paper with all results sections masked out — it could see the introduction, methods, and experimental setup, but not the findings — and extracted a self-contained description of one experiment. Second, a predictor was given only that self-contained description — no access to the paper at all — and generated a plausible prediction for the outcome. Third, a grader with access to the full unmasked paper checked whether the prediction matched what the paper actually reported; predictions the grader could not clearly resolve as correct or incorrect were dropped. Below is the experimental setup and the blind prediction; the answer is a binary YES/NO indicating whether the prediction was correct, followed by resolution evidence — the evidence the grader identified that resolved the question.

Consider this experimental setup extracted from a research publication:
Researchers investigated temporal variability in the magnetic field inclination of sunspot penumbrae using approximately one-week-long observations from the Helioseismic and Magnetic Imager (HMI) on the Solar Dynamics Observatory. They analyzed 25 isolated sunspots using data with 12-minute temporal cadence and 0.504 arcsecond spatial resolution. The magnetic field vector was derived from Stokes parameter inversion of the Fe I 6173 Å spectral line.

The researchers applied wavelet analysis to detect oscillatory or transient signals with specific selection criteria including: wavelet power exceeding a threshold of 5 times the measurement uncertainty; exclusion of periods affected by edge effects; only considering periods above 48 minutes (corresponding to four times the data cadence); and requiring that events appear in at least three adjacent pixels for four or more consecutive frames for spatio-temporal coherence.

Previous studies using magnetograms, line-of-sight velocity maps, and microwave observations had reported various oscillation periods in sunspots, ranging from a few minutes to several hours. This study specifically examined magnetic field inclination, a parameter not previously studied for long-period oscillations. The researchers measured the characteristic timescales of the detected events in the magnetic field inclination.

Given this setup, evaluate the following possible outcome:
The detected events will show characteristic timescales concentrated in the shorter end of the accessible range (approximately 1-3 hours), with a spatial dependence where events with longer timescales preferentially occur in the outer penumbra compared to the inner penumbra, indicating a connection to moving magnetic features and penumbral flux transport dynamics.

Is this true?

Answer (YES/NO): NO